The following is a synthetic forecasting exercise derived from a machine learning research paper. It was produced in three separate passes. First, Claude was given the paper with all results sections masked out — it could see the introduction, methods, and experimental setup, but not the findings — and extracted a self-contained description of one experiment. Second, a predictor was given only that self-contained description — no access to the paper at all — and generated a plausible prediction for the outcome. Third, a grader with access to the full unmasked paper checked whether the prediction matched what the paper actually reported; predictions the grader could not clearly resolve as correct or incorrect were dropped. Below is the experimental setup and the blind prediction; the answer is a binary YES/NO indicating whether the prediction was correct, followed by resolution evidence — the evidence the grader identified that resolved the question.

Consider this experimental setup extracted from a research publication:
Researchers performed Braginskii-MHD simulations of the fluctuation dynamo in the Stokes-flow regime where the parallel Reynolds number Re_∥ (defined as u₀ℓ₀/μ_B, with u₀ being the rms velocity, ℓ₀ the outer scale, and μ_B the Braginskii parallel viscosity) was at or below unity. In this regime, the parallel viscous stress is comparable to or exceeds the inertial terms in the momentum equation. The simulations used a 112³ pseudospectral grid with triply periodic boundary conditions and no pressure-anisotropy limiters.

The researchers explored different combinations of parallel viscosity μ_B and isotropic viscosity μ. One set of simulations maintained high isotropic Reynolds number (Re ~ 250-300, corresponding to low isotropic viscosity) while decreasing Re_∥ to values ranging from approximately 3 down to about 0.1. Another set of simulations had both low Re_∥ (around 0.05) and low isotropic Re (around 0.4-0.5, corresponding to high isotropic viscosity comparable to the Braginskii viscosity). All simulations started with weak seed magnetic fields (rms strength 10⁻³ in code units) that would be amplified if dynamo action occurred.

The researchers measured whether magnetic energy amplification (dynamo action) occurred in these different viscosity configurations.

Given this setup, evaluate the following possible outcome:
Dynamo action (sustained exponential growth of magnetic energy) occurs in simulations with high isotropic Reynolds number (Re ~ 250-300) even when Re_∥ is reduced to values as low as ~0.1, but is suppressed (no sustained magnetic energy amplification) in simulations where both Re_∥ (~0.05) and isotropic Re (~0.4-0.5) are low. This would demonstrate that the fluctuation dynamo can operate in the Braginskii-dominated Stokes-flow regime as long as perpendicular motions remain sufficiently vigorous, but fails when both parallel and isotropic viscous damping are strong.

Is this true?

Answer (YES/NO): NO